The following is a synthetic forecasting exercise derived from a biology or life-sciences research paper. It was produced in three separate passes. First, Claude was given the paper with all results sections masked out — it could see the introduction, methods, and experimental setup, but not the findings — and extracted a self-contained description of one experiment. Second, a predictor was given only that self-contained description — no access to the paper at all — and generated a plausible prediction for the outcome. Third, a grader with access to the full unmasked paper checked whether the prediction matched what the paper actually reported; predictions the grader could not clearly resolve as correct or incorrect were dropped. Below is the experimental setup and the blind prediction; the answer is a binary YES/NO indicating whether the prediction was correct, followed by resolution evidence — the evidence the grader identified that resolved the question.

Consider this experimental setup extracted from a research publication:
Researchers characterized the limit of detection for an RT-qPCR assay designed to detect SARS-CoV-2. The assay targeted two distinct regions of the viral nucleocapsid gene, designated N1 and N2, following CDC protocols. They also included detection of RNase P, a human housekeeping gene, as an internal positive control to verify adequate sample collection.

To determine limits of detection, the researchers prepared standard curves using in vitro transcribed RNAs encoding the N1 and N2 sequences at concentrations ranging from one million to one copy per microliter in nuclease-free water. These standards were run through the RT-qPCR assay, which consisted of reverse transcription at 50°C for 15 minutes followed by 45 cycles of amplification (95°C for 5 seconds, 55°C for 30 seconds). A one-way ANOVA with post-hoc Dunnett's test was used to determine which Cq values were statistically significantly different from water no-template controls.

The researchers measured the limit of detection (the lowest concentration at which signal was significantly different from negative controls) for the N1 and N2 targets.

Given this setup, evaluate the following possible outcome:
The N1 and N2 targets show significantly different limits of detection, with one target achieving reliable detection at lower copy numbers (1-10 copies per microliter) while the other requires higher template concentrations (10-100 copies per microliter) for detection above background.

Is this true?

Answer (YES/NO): NO